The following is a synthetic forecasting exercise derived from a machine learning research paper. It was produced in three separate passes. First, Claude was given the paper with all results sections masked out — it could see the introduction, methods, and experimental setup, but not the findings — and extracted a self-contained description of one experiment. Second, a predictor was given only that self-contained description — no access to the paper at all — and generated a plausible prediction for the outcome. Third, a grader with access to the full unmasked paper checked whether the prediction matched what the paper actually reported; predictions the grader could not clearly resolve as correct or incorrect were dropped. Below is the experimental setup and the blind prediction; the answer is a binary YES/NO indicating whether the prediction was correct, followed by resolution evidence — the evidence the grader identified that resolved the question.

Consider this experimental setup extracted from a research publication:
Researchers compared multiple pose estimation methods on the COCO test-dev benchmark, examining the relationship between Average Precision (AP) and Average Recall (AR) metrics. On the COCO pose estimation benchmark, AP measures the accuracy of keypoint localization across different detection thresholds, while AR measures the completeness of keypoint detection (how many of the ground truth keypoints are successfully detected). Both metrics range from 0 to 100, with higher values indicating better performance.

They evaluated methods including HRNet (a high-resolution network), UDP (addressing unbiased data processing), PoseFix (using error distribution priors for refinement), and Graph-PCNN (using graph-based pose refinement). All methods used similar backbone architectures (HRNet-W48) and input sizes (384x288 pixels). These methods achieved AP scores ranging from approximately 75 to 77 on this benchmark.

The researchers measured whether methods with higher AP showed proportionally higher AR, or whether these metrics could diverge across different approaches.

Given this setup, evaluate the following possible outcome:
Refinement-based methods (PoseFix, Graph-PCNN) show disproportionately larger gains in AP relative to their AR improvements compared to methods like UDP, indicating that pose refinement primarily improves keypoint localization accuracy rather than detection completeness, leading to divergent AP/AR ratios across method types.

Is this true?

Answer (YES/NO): NO